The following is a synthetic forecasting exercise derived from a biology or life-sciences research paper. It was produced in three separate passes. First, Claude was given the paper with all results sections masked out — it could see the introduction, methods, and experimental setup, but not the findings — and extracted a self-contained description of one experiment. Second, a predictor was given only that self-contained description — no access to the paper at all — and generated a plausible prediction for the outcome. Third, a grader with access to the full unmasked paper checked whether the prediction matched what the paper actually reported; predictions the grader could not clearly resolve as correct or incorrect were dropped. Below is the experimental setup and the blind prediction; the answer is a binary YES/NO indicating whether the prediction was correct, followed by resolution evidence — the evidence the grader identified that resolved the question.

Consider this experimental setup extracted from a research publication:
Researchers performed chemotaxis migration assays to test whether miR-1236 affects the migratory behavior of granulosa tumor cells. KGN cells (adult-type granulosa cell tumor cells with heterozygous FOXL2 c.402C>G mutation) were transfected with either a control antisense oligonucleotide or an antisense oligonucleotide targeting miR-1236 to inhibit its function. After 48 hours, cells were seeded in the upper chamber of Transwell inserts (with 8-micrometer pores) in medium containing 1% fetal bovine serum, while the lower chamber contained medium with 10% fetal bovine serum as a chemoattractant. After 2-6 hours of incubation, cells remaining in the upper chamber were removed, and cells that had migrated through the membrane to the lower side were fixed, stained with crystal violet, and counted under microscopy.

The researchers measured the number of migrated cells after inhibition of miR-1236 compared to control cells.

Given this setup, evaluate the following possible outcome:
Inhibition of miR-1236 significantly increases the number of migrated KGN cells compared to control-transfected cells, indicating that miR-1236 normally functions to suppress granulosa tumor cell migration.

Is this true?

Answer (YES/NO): NO